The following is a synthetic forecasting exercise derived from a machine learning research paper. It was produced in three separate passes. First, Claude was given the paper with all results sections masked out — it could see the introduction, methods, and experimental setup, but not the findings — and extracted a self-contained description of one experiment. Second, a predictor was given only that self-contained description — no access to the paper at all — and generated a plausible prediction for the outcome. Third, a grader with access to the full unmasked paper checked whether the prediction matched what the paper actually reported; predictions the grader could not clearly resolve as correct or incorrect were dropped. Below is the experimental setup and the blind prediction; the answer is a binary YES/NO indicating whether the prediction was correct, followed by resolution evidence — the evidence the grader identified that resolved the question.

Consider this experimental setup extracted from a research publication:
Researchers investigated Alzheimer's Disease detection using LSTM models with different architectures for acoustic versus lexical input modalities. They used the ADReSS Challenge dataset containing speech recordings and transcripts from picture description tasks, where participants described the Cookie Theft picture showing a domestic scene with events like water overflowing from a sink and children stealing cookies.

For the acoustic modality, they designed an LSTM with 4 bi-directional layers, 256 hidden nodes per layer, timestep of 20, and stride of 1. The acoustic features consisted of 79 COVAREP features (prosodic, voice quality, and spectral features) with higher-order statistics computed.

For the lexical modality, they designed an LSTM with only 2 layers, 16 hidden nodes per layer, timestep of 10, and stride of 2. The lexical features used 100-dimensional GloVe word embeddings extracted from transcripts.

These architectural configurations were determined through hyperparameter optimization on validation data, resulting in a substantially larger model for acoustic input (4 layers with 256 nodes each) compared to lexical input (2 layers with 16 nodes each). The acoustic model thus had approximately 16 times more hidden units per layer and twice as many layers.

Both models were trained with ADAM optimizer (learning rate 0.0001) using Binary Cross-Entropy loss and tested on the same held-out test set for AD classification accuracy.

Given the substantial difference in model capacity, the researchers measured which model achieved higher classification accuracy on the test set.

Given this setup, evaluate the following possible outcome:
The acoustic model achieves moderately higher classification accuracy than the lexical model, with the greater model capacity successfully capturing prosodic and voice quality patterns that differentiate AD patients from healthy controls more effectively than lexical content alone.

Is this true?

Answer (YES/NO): NO